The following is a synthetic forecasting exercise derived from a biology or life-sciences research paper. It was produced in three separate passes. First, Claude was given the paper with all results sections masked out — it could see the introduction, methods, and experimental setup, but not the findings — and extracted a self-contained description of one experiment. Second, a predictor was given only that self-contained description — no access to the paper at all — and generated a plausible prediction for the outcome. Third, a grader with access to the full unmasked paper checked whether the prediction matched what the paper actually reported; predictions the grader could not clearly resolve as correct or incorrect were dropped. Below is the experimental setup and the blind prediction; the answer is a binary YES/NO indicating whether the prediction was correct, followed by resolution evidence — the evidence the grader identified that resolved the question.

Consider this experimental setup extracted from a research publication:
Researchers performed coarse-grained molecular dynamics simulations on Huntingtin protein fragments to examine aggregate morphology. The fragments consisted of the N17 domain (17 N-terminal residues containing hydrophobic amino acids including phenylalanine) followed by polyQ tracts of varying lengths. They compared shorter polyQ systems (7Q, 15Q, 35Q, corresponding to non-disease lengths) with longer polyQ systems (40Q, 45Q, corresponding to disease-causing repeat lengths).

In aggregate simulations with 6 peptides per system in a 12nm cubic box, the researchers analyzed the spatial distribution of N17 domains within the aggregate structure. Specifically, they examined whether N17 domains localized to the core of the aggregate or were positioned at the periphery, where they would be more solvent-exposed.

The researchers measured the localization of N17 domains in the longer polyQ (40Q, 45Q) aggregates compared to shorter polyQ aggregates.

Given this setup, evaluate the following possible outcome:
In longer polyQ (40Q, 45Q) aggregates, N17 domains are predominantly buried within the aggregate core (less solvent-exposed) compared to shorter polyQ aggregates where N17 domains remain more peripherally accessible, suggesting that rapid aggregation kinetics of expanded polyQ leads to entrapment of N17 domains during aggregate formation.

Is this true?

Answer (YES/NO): NO